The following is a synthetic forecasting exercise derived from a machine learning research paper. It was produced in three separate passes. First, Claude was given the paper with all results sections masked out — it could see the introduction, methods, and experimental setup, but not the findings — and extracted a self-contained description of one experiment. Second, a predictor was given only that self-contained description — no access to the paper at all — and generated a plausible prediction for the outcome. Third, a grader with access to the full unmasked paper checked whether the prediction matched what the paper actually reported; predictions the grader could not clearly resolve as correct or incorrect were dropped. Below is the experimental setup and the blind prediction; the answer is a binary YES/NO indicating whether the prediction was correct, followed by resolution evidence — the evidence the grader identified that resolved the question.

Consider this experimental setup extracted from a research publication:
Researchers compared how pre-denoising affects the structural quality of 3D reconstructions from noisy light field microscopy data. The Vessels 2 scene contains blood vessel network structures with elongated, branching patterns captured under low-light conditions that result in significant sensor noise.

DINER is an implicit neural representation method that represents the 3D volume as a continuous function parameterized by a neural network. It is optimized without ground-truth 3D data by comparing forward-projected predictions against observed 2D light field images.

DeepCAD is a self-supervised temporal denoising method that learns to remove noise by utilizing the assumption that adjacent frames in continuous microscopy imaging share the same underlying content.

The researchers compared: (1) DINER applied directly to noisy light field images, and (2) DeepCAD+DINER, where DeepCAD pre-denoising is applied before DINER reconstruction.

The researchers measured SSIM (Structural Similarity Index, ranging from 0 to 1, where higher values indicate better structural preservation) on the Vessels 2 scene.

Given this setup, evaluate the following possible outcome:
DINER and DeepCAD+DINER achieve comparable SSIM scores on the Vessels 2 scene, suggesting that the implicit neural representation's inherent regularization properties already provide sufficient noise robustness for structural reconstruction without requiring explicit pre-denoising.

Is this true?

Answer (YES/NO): NO